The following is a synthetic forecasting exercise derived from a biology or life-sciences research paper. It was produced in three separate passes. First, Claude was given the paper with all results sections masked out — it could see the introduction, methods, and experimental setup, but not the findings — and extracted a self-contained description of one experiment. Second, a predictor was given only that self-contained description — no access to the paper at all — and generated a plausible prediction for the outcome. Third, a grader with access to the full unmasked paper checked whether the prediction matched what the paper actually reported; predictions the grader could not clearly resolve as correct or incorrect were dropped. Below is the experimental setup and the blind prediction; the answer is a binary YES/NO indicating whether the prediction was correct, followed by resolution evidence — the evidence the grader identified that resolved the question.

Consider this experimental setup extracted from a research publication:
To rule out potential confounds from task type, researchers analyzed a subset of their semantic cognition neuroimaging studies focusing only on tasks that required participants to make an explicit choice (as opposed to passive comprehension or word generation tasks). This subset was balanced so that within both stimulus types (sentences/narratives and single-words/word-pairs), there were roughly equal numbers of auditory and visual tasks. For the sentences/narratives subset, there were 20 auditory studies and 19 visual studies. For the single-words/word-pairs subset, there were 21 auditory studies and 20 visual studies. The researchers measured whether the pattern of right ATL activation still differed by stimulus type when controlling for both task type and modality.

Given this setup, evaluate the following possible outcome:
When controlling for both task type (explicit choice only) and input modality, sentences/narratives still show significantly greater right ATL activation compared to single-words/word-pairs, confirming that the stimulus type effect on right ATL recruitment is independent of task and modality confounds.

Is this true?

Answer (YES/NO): YES